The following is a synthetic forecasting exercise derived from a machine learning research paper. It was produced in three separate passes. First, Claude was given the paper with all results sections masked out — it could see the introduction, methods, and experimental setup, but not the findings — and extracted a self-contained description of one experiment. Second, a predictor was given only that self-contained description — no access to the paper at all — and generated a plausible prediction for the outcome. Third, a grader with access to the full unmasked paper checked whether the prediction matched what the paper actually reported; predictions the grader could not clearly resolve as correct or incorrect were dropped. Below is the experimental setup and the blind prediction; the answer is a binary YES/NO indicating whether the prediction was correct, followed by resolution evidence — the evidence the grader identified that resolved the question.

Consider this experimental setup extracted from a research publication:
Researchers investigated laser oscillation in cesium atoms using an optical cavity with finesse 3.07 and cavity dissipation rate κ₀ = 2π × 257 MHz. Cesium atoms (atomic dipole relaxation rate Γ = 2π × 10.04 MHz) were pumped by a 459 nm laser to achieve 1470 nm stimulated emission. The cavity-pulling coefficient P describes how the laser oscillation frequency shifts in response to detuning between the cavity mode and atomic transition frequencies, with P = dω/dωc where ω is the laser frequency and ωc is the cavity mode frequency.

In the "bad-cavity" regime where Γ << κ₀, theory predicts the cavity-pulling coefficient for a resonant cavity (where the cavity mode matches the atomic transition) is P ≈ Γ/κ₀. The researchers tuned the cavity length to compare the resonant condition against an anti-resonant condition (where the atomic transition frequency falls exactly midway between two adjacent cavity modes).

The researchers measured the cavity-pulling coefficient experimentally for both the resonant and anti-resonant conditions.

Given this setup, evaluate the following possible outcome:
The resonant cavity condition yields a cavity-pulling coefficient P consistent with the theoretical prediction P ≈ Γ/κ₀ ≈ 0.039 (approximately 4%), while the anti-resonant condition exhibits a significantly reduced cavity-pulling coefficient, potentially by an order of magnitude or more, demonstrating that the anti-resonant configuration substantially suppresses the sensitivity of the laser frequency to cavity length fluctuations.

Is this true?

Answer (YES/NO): NO